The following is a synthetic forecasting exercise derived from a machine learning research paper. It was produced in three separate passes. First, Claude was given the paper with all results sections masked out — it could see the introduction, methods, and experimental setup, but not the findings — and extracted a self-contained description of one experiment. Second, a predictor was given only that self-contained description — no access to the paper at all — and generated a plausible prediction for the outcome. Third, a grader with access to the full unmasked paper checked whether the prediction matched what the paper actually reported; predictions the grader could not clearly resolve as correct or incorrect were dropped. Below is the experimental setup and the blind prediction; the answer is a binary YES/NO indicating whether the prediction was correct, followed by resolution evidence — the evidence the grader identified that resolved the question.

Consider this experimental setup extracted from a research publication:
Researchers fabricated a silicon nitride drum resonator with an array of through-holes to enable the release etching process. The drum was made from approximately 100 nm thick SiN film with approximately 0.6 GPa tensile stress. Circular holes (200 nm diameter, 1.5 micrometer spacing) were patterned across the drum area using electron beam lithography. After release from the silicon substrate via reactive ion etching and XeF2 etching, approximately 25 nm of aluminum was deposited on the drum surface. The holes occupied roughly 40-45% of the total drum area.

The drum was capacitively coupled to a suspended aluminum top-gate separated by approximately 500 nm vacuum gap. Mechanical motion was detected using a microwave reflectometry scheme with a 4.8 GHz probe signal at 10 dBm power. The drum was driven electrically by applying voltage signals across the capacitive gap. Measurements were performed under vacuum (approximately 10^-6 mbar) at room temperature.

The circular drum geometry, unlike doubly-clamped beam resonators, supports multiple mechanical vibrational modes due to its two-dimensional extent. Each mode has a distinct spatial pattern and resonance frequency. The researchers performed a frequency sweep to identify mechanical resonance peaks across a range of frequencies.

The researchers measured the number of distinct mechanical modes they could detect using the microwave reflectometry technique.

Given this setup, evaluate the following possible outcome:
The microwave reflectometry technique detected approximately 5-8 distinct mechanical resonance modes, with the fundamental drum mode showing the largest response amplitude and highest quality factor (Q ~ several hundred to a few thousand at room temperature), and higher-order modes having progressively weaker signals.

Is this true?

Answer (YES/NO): NO